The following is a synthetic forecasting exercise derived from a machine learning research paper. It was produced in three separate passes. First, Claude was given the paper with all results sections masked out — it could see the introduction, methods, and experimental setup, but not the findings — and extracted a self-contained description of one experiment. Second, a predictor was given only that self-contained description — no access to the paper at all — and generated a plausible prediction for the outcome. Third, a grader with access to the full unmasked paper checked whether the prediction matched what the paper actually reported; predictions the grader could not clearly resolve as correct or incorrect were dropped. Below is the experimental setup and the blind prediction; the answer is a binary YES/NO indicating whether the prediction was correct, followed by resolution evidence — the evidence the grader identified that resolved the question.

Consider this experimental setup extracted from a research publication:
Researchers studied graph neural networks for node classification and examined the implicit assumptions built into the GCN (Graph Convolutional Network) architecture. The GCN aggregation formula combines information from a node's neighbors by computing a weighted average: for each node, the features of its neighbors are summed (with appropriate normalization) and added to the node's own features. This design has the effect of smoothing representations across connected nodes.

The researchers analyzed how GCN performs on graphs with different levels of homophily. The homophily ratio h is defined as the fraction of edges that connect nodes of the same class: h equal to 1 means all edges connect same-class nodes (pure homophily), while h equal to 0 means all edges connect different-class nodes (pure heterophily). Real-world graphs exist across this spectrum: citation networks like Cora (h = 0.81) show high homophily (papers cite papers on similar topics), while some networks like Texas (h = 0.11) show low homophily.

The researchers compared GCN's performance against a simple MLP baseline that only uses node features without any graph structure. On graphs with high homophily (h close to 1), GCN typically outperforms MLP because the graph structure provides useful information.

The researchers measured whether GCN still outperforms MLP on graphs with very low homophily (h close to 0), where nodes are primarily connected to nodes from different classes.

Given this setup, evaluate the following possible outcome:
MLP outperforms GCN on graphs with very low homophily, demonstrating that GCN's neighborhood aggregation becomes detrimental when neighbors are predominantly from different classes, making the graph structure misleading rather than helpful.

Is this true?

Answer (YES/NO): YES